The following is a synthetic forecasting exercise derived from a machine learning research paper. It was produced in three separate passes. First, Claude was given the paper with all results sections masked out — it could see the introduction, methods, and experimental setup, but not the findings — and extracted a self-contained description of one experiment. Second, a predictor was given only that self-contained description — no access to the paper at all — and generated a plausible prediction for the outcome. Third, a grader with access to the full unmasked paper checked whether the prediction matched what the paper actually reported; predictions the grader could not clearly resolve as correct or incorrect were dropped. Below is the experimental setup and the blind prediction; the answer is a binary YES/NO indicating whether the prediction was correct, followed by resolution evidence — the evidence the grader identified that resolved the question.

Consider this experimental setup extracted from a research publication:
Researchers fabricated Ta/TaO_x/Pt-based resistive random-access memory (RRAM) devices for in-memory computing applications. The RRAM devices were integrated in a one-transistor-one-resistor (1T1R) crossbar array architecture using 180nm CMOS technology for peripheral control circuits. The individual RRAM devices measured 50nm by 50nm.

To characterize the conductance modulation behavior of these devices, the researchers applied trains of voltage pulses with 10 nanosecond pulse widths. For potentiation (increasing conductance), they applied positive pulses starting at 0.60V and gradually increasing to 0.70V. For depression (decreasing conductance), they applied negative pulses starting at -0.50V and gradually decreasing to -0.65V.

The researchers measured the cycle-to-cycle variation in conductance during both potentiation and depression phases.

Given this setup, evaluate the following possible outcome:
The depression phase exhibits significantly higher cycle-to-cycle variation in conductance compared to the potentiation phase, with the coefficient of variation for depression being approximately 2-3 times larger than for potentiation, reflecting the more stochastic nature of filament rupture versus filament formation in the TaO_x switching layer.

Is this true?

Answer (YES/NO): NO